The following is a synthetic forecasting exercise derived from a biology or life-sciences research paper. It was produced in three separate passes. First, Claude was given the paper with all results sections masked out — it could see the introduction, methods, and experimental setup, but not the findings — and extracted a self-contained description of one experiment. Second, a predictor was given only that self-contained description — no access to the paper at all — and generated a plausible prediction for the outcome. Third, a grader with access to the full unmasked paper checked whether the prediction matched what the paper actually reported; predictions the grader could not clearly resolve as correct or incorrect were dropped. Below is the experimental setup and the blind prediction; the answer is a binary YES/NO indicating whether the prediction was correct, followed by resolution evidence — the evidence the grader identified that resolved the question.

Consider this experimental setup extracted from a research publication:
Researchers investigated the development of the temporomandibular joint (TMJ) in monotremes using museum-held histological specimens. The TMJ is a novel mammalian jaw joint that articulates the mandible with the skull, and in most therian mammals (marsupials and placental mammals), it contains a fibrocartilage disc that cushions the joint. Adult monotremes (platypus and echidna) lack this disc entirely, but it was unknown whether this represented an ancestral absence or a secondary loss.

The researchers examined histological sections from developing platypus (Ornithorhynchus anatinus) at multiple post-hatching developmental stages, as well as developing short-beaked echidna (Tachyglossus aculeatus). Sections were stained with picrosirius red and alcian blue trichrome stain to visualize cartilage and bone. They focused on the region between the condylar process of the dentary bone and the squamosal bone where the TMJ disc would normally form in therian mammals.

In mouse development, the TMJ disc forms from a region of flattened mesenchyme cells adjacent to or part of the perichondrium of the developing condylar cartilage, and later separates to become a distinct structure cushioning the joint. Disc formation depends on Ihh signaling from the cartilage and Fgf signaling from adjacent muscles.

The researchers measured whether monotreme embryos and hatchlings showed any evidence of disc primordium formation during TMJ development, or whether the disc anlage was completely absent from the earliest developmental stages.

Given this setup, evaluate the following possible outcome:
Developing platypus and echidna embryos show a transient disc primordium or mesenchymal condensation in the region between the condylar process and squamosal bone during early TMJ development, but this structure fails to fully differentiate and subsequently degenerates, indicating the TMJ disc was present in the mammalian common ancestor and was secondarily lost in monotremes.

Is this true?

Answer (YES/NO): NO